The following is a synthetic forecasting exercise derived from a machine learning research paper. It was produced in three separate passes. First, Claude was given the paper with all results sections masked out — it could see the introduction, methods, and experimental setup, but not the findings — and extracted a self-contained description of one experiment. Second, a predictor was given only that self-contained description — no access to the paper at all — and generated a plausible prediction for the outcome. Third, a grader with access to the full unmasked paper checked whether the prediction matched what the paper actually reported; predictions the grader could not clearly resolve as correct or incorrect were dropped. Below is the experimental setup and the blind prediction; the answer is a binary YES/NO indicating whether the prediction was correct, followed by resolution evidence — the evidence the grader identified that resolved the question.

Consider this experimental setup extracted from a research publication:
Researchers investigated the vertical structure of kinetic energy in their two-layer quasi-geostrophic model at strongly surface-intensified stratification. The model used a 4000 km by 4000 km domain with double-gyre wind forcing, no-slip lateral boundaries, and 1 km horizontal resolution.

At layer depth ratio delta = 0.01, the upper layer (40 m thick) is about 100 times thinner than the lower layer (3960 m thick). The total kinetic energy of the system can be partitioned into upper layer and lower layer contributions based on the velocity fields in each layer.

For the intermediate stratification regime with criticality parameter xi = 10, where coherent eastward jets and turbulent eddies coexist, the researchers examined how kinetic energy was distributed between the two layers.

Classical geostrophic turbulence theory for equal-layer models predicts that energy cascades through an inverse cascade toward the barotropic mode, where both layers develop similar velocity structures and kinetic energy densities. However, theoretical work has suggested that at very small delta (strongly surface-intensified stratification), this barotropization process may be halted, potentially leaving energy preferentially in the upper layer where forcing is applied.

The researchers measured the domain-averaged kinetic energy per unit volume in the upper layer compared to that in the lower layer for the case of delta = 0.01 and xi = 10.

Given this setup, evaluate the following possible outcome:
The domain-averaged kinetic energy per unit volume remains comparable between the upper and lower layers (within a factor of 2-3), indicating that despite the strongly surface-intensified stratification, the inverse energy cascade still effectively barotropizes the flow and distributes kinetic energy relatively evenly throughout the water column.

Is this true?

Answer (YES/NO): NO